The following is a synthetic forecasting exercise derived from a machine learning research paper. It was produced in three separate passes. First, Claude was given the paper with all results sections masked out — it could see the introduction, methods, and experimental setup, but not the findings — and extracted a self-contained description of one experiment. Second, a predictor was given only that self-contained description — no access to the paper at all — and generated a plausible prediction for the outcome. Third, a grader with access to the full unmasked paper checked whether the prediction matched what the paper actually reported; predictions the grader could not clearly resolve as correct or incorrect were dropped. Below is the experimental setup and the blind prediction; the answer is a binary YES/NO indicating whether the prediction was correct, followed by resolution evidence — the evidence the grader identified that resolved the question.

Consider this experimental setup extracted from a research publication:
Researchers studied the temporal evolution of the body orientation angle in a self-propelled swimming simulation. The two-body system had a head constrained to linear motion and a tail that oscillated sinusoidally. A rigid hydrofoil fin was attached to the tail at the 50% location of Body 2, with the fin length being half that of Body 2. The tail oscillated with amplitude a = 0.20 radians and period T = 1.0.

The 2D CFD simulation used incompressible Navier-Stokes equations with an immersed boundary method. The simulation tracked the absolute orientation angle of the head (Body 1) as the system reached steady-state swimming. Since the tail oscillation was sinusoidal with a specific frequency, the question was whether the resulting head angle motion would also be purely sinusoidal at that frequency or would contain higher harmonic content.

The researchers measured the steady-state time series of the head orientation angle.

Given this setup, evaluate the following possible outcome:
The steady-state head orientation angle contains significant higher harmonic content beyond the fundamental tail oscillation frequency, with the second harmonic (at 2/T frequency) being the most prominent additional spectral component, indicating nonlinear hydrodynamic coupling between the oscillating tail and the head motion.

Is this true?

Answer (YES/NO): NO